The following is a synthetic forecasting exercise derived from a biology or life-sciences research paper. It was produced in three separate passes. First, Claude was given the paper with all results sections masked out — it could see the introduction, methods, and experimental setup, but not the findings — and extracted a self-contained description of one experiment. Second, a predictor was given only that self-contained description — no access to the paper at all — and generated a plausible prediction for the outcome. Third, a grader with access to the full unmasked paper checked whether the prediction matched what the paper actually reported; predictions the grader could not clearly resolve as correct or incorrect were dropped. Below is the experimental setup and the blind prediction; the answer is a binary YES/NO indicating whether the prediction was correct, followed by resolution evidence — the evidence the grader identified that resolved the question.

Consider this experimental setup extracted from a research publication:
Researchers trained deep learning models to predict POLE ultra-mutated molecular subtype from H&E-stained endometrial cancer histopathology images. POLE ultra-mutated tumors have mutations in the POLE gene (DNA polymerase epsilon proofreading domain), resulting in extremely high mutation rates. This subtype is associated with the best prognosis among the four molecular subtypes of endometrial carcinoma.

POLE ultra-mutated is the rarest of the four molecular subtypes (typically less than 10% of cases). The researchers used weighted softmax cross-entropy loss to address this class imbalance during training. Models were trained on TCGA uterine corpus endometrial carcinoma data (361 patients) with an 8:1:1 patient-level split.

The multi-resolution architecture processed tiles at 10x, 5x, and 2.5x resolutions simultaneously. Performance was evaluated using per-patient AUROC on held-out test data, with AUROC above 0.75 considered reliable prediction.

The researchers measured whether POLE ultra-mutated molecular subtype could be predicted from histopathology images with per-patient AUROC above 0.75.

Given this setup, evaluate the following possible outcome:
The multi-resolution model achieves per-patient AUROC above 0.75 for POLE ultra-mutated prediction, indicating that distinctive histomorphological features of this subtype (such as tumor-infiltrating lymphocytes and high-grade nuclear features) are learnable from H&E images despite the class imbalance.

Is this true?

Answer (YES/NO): NO